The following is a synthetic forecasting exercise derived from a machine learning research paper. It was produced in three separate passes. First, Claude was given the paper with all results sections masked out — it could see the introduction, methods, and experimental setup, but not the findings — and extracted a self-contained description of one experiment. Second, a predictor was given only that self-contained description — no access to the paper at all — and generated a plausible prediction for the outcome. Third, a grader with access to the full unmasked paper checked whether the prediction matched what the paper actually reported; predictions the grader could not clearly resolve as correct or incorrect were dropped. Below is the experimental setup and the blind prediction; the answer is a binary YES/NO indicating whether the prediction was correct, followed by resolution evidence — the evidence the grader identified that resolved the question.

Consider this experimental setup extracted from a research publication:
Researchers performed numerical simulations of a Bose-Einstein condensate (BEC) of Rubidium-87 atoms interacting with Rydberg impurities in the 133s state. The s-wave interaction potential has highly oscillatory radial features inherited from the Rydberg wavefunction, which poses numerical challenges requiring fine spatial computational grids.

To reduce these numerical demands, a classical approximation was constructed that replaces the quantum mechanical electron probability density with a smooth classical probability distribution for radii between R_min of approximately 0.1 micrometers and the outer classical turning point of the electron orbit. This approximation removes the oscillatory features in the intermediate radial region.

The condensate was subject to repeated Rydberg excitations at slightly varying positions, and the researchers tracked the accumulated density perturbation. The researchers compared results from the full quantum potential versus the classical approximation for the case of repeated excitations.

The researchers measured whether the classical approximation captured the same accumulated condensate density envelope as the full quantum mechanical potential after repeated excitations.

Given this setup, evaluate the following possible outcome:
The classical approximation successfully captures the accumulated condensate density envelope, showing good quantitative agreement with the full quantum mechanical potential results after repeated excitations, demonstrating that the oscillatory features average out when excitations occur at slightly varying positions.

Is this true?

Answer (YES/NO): NO